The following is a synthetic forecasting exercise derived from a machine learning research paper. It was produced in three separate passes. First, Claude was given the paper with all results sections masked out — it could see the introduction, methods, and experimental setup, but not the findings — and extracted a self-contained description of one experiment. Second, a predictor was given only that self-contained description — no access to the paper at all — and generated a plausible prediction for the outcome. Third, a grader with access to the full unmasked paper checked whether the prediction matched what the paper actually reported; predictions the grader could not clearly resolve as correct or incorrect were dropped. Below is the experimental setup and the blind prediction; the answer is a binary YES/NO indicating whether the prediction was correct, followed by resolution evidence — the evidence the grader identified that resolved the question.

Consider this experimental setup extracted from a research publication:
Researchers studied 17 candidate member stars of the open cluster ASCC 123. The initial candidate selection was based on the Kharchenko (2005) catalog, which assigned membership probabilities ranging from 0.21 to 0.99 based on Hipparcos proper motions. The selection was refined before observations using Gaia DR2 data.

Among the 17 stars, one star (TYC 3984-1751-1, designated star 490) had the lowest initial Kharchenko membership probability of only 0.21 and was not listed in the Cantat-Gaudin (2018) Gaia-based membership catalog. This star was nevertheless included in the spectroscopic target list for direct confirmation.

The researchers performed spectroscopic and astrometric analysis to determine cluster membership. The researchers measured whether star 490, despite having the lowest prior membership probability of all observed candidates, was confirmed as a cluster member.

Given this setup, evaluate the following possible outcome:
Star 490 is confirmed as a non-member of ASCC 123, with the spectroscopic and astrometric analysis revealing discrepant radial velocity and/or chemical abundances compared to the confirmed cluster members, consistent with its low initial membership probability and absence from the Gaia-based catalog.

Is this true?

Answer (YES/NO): YES